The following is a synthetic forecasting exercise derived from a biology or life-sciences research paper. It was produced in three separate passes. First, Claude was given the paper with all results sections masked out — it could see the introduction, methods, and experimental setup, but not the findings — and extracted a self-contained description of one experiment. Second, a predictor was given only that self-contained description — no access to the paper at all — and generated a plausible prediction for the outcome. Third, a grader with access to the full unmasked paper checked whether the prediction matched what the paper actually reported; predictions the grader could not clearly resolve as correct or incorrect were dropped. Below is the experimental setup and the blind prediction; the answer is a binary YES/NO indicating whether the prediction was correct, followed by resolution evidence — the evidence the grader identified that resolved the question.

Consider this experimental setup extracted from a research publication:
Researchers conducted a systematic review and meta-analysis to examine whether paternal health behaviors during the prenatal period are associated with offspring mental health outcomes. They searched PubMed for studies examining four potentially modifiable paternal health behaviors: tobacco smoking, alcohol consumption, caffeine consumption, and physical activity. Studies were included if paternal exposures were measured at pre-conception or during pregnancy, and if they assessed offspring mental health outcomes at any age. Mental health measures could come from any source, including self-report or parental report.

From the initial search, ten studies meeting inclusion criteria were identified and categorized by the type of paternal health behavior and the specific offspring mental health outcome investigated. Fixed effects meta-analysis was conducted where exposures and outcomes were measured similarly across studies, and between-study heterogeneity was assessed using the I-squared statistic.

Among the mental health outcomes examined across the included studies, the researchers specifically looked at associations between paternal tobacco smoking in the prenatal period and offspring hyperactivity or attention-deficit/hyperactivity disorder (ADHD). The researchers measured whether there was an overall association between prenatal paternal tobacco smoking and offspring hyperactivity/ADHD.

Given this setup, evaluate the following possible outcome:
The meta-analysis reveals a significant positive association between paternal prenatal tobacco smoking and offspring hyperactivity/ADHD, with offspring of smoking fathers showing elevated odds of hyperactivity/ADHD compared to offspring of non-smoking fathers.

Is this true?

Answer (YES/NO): YES